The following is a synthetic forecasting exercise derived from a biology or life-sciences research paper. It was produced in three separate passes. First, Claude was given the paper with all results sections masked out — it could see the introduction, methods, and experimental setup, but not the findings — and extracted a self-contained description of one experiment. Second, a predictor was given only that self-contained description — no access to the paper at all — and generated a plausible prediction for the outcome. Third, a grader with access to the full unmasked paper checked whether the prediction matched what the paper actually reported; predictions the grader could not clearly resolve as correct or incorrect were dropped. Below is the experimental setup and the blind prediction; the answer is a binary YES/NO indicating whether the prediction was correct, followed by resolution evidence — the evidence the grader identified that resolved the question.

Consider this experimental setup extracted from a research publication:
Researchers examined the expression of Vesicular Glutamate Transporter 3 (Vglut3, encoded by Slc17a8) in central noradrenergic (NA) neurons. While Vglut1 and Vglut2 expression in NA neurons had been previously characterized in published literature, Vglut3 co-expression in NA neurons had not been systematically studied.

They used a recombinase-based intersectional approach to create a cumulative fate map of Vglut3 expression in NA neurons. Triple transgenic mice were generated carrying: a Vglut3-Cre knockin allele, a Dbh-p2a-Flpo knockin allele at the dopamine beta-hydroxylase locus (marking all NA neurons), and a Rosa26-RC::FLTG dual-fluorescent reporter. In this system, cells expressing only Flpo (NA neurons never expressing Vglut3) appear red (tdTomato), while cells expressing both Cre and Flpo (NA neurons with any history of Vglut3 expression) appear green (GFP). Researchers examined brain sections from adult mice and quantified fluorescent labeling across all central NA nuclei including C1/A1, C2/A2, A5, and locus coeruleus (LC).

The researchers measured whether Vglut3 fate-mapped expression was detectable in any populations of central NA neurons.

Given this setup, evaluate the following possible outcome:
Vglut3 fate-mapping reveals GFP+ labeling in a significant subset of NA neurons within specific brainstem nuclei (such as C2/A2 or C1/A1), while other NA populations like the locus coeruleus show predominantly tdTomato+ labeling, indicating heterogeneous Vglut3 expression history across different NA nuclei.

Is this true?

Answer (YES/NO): YES